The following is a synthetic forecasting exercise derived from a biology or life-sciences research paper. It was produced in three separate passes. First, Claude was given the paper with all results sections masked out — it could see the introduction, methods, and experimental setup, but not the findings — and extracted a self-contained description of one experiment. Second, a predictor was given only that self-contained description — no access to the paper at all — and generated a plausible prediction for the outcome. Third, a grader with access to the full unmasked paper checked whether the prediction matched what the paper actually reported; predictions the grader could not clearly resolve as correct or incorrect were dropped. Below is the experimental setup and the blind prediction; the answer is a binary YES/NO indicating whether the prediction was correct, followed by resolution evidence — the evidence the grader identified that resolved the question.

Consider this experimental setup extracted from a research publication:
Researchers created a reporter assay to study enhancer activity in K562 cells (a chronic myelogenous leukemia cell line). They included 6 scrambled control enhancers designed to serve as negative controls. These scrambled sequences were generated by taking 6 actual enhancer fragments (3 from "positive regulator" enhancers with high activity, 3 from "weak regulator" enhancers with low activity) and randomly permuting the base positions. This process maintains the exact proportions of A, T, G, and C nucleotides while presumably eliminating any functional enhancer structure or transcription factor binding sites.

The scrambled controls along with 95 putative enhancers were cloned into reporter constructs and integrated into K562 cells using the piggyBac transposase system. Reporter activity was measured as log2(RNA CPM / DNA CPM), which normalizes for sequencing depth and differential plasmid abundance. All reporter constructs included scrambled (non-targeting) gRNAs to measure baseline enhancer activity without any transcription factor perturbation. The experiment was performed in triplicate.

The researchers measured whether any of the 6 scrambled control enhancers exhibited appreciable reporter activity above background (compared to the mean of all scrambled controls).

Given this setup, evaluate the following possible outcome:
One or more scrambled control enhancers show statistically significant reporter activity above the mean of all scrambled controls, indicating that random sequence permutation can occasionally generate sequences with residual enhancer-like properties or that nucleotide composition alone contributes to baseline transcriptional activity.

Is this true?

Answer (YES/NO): YES